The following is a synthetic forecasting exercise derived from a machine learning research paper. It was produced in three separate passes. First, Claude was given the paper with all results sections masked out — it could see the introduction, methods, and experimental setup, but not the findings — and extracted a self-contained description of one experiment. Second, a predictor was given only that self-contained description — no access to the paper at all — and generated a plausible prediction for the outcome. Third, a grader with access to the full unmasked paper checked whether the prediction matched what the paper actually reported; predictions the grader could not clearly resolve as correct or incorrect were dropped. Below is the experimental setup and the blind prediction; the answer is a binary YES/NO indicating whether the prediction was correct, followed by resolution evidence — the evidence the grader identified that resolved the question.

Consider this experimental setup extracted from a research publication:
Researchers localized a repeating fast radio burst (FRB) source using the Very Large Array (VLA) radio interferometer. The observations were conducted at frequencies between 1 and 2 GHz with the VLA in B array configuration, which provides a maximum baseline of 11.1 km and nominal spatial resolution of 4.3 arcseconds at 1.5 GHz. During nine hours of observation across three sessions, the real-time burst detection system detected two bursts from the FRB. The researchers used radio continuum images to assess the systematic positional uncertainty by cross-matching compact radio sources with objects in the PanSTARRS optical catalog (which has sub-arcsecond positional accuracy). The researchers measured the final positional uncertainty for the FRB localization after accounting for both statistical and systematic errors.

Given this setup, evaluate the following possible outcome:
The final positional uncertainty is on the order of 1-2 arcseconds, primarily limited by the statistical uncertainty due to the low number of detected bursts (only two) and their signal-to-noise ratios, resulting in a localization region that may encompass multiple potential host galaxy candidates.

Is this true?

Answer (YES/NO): NO